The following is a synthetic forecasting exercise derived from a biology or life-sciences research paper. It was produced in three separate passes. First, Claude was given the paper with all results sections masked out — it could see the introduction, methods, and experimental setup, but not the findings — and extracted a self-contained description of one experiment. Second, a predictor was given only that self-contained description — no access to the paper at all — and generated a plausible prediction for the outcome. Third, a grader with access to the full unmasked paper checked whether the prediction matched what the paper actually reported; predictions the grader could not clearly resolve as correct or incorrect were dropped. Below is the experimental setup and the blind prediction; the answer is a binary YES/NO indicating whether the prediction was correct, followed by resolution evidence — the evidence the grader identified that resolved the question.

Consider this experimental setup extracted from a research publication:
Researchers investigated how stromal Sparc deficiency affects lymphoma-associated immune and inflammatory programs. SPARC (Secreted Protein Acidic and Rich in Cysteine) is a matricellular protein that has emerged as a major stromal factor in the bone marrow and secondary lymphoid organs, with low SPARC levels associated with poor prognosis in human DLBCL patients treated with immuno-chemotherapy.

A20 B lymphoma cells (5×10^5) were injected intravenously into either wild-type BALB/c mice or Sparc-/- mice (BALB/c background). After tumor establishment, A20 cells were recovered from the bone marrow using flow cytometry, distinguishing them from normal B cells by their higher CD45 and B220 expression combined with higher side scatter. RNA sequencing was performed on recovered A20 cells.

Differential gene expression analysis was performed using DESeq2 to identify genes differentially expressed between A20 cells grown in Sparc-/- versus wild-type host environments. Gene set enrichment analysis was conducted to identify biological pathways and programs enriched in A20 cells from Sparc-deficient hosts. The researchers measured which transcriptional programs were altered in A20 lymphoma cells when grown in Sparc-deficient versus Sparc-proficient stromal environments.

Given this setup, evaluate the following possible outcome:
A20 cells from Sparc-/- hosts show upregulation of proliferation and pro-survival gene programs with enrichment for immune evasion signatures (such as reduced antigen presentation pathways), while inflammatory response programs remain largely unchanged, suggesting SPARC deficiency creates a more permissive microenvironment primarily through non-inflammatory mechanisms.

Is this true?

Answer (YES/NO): NO